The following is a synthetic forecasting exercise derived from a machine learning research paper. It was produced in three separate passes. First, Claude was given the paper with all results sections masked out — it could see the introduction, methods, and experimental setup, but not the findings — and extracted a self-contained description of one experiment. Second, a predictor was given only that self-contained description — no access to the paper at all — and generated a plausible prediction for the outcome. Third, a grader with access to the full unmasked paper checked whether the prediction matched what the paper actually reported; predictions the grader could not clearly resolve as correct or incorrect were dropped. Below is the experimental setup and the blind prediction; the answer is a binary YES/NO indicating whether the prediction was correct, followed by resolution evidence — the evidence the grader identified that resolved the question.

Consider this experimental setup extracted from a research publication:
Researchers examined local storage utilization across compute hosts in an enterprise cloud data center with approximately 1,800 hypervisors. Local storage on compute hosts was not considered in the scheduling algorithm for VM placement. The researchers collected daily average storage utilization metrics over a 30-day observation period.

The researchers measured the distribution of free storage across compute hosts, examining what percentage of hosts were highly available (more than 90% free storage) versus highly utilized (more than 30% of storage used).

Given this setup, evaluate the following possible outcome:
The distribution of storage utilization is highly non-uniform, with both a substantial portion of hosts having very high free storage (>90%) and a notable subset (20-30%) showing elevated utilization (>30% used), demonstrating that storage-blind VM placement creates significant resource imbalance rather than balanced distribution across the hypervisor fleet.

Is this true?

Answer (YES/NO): NO